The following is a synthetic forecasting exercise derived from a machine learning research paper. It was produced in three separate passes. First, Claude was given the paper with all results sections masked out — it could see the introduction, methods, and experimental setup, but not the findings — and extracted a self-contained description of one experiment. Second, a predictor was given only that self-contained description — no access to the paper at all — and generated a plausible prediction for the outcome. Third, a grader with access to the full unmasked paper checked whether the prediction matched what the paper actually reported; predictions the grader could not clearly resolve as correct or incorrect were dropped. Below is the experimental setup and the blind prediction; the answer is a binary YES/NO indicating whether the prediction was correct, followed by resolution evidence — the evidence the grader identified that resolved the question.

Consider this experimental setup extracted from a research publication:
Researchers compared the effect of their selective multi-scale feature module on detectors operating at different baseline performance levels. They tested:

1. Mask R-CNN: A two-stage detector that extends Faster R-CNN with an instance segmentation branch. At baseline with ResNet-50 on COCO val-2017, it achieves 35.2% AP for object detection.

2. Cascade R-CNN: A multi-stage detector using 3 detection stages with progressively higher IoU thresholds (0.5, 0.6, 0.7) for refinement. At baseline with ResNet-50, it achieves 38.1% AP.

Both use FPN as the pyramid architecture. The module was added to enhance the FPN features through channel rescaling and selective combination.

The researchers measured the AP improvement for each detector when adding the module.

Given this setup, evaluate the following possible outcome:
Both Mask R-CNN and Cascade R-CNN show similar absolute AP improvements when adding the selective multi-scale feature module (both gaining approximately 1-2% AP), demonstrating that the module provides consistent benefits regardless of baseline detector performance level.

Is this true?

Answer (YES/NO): NO